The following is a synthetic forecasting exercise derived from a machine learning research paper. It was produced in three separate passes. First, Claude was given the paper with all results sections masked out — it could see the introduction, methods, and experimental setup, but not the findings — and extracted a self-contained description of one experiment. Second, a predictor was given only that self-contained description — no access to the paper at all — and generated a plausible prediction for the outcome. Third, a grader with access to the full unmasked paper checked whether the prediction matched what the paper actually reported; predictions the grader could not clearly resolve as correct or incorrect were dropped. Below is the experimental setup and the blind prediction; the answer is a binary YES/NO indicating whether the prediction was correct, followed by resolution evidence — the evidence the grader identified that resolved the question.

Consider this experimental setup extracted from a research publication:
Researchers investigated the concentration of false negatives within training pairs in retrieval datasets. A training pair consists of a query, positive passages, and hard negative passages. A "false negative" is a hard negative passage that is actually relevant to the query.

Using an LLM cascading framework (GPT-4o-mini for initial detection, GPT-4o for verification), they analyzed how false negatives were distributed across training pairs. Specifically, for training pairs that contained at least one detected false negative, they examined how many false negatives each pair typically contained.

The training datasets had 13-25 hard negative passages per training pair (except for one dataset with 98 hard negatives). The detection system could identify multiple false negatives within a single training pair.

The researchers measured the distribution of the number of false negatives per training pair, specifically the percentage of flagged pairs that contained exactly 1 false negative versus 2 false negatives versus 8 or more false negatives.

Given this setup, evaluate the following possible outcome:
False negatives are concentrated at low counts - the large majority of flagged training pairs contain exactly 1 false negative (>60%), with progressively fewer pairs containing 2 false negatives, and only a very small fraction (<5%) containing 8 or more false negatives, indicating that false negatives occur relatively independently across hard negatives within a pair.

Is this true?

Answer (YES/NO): NO